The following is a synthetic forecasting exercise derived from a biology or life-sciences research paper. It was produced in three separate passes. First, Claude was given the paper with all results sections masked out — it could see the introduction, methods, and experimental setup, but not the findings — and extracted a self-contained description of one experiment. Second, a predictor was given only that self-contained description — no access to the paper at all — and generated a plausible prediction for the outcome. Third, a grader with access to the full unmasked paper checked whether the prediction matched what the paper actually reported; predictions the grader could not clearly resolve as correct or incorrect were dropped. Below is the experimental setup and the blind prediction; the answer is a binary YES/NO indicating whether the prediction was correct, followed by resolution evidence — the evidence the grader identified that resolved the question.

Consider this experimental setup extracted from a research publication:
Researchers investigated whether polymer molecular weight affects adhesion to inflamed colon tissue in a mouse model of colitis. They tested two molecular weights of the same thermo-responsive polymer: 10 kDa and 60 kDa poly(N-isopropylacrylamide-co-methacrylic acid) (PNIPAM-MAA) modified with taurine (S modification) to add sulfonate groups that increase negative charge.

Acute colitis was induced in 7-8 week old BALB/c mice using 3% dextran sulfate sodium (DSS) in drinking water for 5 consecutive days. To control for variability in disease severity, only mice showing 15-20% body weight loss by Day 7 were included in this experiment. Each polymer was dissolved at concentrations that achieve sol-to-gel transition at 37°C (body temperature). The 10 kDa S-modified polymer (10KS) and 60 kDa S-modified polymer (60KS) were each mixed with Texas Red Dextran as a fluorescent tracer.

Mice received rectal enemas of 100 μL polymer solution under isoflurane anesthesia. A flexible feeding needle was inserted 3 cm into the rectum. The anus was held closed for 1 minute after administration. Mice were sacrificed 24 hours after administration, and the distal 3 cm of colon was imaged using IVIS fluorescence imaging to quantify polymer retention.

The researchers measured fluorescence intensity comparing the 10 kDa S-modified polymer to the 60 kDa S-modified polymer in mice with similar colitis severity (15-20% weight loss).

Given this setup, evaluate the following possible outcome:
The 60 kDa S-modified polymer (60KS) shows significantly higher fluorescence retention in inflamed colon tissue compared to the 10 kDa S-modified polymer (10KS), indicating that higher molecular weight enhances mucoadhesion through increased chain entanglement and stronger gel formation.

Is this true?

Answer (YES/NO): NO